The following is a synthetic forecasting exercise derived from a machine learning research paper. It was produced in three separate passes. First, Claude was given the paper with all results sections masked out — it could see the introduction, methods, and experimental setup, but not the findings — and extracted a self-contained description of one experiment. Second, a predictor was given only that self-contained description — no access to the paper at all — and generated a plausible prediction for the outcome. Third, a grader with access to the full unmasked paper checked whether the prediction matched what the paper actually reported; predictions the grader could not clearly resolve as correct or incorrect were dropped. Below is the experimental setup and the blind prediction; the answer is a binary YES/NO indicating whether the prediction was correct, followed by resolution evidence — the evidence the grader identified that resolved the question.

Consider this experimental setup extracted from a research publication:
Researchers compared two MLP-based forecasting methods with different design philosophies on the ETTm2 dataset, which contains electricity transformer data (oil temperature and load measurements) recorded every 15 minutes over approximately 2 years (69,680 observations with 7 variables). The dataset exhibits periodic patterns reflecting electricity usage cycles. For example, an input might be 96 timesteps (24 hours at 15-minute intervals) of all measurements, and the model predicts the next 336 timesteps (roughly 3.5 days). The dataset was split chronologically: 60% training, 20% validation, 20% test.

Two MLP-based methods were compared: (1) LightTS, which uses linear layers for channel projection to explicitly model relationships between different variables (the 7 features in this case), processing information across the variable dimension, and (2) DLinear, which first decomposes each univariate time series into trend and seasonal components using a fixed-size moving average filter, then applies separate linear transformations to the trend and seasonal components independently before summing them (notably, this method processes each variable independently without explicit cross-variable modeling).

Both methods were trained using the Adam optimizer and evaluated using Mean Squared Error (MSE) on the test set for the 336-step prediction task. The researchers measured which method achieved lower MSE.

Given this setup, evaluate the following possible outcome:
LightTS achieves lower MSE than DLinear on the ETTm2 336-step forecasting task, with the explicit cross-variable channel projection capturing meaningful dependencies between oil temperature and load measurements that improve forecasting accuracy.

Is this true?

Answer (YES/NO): NO